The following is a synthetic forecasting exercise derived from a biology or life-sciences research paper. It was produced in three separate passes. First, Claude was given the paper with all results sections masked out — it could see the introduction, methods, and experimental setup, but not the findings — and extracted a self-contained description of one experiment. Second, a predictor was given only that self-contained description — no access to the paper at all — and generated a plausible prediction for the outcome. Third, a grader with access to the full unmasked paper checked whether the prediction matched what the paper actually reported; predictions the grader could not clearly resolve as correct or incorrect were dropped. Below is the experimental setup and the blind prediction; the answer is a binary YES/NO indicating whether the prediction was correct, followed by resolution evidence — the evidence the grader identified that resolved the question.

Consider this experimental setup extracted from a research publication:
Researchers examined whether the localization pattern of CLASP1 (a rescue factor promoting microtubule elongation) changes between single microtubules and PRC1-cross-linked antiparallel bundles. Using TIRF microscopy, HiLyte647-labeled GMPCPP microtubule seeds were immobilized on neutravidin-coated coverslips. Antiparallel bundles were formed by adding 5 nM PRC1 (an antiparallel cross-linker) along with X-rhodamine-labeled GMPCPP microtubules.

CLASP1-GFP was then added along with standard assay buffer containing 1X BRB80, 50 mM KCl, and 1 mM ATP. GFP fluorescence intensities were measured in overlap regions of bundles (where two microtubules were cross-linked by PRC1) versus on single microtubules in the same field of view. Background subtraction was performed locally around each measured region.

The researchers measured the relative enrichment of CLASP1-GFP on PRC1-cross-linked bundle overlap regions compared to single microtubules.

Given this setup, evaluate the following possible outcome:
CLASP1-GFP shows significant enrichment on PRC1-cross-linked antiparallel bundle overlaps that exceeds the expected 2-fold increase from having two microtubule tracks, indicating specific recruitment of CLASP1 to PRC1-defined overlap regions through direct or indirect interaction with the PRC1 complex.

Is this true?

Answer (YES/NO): YES